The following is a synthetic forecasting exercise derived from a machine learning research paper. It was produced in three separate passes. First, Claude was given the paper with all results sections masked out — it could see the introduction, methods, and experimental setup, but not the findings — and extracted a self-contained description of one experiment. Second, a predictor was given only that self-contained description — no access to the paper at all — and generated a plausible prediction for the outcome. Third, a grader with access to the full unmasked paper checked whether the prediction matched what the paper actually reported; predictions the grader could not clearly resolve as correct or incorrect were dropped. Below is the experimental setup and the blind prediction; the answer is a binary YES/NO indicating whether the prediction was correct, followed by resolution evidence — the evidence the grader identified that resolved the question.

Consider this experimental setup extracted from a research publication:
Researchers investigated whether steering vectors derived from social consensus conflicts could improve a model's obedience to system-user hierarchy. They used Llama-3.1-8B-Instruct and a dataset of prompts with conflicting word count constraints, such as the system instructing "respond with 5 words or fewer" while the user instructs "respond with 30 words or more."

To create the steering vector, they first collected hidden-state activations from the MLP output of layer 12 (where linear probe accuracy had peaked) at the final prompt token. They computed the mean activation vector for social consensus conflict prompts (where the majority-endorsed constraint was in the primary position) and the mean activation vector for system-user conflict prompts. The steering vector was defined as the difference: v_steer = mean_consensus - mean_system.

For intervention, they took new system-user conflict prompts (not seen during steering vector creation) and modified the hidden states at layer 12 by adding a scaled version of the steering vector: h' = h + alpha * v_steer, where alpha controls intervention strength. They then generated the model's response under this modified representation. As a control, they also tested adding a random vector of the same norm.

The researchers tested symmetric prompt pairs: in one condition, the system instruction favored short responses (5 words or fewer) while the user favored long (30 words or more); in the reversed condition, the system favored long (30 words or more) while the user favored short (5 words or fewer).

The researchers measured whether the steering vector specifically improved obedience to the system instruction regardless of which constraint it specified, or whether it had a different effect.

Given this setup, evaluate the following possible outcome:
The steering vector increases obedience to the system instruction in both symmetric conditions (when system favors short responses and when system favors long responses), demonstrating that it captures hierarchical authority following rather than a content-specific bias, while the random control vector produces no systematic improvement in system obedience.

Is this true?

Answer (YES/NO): NO